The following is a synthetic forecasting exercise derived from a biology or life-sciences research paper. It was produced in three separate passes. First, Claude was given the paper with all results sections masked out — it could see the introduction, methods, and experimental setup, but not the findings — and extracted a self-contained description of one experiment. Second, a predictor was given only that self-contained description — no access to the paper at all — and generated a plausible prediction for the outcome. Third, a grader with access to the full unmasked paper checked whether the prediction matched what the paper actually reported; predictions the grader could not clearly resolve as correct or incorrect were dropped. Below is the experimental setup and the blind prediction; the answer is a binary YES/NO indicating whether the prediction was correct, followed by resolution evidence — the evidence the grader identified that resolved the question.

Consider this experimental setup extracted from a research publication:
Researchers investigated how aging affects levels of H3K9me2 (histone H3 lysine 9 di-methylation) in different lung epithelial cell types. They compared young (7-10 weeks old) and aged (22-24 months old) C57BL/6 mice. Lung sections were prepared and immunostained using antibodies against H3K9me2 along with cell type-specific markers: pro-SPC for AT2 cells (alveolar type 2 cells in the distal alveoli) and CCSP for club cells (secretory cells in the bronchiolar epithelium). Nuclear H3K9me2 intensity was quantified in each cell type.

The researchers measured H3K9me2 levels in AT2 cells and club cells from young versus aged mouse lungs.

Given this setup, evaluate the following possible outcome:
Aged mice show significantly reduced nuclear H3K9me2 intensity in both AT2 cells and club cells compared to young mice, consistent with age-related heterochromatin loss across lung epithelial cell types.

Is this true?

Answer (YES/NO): YES